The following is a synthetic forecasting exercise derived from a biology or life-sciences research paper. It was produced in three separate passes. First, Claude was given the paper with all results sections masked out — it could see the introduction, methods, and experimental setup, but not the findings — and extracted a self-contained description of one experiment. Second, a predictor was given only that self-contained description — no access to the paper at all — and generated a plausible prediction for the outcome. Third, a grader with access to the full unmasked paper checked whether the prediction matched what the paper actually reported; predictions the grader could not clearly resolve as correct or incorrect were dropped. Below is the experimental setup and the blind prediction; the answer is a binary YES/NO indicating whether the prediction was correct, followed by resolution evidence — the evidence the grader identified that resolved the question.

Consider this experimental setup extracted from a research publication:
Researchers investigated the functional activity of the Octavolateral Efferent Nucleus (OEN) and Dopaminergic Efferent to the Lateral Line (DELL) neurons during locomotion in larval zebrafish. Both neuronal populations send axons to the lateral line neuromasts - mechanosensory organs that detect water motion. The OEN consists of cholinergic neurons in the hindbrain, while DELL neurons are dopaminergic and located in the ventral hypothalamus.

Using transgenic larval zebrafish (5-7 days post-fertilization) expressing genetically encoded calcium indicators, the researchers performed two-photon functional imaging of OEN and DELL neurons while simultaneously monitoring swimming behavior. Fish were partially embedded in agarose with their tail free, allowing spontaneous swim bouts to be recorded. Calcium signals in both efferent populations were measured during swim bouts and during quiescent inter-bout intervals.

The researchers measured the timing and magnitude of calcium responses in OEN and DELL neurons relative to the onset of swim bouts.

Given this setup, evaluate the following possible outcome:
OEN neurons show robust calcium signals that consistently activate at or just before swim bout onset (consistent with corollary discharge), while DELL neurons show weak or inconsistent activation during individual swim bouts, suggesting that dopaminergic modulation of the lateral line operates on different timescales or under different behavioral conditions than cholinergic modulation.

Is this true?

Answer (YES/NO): NO